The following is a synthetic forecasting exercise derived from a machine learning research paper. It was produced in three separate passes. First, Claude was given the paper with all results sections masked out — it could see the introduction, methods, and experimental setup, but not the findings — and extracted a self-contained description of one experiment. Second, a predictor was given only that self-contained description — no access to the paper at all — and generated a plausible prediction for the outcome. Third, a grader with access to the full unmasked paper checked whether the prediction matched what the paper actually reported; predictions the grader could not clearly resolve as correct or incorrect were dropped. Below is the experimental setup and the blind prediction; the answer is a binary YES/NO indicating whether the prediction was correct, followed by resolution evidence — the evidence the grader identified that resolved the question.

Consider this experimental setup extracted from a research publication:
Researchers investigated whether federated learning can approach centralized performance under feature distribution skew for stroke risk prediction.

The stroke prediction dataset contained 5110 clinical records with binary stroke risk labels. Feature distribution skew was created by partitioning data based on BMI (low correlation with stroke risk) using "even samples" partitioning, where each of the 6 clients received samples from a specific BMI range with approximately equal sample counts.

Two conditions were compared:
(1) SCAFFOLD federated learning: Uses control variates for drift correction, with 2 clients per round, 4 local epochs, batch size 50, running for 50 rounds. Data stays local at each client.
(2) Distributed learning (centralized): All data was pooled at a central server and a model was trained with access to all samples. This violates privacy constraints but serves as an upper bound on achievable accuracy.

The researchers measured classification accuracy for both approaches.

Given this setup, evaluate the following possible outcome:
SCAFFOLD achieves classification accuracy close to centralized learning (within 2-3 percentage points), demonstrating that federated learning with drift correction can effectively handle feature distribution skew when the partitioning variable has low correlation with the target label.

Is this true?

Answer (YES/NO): YES